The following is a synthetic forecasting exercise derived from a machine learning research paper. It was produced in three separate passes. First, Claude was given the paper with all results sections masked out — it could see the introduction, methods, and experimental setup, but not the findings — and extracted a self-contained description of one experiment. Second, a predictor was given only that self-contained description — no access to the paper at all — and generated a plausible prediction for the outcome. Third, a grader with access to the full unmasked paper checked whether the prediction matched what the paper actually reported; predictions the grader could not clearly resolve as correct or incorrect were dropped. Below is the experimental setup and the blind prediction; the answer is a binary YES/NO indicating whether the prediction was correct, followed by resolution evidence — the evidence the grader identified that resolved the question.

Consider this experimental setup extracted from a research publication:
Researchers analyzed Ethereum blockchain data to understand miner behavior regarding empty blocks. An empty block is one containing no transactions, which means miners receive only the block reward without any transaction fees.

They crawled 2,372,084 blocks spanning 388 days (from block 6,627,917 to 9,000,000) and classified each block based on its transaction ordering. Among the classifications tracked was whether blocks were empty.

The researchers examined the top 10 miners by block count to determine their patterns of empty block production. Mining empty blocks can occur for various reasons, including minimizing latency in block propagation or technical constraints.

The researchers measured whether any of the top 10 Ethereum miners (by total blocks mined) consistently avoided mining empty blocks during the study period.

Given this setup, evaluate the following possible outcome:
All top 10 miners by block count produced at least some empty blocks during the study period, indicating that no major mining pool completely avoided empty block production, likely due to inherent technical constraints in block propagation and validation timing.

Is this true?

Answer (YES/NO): NO